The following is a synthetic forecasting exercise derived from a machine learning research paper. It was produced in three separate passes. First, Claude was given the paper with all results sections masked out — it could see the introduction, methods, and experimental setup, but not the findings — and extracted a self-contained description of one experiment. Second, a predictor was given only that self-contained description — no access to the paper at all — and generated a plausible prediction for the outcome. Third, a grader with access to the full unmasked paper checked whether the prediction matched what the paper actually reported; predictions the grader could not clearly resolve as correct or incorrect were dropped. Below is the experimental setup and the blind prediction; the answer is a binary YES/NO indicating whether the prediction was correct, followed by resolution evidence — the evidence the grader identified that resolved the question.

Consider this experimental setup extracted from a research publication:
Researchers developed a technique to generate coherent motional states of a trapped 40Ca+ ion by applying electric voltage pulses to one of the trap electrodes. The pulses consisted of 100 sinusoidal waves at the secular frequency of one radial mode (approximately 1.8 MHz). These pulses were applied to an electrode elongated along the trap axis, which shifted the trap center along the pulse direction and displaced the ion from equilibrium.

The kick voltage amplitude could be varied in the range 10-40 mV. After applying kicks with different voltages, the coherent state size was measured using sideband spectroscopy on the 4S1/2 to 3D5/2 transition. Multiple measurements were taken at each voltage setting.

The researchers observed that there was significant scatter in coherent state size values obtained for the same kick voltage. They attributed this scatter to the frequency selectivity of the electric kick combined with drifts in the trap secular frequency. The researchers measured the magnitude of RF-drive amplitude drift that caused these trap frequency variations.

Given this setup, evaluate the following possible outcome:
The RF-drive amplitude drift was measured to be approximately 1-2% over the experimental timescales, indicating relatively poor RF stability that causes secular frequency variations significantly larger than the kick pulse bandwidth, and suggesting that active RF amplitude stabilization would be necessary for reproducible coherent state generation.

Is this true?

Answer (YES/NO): YES